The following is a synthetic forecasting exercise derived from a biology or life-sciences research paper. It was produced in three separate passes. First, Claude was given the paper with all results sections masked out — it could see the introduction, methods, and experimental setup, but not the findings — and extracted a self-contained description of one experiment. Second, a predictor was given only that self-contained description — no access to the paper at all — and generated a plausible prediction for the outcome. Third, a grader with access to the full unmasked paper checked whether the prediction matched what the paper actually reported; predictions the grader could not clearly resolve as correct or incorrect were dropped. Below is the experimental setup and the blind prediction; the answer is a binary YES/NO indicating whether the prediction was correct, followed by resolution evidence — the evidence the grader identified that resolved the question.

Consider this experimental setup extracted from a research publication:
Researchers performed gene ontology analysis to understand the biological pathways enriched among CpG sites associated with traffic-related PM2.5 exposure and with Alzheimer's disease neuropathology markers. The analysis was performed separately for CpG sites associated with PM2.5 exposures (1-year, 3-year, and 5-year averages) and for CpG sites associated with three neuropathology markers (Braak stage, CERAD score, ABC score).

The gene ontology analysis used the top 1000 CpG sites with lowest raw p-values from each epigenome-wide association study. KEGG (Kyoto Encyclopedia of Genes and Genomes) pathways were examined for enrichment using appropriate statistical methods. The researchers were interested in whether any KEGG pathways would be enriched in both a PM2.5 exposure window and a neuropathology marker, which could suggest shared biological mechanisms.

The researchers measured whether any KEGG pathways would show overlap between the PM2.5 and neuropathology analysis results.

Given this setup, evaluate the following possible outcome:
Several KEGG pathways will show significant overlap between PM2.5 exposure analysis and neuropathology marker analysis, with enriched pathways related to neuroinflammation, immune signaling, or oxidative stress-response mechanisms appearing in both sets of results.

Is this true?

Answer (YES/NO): NO